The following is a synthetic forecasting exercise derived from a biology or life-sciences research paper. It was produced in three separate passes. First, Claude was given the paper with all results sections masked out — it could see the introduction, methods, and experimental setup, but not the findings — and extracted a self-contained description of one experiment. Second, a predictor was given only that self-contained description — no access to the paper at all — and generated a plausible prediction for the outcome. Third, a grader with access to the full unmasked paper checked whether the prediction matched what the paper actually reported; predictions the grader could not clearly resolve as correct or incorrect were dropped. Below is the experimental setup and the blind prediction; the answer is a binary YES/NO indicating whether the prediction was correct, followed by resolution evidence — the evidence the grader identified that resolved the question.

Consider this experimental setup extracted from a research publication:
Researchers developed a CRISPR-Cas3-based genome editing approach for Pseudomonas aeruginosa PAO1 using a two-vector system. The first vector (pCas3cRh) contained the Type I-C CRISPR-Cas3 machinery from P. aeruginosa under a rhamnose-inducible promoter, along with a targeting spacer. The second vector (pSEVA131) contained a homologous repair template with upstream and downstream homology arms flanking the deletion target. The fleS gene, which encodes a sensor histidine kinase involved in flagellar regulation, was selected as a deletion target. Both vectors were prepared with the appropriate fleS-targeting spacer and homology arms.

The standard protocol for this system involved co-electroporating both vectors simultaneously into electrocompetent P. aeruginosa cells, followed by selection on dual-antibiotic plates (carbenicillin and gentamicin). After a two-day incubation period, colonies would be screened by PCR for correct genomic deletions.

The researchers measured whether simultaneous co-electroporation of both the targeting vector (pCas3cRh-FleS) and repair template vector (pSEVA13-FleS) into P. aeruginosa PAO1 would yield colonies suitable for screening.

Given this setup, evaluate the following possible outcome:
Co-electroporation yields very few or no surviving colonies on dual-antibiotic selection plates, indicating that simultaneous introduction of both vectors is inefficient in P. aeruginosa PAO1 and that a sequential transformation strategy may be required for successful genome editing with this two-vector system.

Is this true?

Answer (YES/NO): YES